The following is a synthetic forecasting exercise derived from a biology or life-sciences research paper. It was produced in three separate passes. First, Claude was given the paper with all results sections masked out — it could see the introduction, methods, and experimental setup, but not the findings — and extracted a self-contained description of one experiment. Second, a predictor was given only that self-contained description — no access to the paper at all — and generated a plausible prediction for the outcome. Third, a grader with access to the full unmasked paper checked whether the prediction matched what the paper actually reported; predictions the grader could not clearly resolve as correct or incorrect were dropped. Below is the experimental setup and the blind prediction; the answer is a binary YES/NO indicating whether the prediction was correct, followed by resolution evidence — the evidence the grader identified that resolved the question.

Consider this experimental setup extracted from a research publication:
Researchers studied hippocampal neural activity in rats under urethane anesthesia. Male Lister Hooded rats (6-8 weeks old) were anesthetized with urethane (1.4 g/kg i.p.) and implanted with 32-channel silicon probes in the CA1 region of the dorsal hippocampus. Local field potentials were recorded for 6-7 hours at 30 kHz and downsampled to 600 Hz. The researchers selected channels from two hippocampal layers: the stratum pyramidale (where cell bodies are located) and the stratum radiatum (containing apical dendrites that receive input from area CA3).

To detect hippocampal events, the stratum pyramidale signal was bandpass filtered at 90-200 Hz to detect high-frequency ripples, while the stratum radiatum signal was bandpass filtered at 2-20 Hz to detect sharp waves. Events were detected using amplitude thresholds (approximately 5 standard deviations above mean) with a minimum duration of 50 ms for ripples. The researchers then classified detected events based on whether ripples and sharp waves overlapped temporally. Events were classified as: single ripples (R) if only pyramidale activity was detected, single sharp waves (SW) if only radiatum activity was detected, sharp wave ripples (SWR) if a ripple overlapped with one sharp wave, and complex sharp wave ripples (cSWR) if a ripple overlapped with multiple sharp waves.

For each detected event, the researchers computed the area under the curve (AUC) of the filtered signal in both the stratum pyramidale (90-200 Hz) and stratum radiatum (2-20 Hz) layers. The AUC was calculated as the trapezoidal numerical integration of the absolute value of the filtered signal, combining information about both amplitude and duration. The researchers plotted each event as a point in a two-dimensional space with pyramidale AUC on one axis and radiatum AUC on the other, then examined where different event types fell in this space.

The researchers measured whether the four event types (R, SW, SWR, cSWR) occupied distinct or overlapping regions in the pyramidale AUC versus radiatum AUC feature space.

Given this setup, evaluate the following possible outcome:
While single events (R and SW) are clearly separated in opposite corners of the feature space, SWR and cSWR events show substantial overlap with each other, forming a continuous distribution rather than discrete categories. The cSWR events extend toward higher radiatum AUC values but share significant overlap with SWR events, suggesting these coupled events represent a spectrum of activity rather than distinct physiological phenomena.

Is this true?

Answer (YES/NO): NO